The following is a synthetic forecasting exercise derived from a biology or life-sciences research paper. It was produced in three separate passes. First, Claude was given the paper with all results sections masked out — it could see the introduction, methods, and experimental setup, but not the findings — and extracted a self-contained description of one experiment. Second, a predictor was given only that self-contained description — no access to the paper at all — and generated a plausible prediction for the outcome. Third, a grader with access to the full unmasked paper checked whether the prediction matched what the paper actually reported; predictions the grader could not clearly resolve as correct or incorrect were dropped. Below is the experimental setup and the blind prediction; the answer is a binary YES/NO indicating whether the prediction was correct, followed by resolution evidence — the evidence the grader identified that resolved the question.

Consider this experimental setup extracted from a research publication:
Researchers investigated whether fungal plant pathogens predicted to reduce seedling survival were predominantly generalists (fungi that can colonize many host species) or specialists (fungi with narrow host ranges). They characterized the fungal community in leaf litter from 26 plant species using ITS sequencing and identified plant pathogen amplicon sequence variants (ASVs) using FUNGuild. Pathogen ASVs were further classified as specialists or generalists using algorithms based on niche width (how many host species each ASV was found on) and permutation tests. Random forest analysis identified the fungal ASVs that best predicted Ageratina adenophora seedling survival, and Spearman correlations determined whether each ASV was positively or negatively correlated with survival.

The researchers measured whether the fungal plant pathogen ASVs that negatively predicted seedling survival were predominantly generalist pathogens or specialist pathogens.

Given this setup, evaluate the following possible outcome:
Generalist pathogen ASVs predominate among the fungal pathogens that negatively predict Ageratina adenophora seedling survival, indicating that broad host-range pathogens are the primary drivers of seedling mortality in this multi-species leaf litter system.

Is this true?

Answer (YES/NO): NO